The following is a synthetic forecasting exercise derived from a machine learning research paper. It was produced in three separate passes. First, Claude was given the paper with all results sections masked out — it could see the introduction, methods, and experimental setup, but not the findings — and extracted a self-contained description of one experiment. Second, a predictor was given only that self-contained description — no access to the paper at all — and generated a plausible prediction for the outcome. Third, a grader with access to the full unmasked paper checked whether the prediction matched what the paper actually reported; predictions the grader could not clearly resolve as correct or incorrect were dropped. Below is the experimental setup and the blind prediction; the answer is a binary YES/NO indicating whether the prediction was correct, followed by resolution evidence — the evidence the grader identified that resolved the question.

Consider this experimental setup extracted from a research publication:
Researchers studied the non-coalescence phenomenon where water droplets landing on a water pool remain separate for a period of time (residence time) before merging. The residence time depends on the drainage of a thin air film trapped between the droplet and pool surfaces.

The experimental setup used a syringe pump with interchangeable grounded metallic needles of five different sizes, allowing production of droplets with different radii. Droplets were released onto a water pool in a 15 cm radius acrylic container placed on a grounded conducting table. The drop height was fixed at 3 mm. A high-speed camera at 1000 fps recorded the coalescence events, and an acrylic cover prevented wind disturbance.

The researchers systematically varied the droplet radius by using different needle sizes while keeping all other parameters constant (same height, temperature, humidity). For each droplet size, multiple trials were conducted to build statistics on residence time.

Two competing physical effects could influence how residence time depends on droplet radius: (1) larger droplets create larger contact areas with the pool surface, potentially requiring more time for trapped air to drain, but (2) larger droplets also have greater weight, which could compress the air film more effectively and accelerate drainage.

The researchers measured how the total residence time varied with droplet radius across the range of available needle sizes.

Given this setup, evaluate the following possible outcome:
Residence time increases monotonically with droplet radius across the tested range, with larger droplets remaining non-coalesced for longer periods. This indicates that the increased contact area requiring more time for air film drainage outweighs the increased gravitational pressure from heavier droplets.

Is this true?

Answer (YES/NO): YES